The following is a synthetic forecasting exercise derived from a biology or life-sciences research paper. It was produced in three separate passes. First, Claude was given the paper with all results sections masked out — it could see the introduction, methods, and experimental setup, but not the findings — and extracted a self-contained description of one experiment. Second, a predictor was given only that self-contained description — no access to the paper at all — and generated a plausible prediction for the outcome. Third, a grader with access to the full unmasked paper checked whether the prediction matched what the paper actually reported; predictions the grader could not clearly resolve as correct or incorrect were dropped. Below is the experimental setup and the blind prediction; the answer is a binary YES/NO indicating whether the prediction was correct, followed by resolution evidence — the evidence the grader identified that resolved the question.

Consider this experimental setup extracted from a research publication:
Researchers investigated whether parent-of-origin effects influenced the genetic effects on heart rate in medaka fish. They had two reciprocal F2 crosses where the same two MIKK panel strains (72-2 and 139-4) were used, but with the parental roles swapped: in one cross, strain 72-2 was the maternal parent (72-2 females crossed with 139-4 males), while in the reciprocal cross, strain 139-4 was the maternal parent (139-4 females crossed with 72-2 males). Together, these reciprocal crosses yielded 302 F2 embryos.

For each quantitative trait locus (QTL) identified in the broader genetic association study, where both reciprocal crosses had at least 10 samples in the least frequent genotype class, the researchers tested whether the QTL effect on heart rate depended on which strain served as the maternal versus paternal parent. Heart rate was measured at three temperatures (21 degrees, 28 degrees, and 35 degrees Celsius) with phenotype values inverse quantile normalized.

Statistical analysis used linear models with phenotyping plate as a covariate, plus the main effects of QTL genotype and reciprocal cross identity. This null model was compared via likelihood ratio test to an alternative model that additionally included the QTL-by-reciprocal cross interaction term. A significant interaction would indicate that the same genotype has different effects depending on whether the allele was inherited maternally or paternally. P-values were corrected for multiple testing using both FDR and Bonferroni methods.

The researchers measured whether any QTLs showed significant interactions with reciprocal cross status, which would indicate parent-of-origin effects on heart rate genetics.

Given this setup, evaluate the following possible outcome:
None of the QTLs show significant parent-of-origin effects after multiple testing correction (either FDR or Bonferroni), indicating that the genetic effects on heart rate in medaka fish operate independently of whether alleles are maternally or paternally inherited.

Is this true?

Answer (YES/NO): YES